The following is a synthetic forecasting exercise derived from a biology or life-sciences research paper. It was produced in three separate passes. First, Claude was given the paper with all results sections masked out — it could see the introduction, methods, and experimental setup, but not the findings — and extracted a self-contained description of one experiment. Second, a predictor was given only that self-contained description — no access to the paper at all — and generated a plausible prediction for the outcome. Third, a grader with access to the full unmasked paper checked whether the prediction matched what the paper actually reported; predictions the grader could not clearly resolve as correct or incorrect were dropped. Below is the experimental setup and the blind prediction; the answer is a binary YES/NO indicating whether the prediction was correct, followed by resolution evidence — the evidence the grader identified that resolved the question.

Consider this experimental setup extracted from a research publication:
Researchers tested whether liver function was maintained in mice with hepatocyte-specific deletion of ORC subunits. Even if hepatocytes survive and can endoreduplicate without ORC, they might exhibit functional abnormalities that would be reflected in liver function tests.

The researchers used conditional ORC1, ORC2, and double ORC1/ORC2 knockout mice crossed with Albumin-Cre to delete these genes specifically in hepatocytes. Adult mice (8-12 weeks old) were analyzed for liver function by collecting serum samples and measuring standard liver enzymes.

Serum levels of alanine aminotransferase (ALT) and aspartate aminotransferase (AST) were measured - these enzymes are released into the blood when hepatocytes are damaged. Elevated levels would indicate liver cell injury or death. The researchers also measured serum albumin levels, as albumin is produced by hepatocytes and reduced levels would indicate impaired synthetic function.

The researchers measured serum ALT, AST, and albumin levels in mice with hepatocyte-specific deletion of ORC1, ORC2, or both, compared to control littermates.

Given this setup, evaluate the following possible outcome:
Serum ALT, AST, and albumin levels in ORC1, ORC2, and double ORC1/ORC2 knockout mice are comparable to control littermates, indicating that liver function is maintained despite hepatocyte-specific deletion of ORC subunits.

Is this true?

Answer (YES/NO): NO